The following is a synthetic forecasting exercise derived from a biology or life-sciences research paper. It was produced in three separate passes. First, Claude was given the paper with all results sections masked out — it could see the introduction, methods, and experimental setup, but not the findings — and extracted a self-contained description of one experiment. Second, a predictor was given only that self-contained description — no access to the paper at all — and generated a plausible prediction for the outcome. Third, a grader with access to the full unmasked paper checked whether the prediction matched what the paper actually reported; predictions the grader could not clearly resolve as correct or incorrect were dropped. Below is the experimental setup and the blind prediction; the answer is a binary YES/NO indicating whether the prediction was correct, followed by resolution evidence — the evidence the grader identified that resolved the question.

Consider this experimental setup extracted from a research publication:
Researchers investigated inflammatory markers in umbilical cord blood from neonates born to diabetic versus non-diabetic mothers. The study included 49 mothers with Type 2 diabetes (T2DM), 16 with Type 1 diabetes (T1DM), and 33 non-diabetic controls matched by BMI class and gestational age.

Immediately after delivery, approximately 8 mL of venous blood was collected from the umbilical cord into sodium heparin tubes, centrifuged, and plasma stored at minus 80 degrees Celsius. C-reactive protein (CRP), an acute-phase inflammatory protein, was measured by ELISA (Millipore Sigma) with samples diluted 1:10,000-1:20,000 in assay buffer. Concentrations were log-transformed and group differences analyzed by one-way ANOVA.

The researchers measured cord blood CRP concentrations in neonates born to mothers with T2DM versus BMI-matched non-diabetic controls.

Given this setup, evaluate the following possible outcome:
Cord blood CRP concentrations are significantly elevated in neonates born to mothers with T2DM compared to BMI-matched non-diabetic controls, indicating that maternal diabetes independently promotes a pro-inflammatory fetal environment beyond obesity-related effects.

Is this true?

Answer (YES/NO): NO